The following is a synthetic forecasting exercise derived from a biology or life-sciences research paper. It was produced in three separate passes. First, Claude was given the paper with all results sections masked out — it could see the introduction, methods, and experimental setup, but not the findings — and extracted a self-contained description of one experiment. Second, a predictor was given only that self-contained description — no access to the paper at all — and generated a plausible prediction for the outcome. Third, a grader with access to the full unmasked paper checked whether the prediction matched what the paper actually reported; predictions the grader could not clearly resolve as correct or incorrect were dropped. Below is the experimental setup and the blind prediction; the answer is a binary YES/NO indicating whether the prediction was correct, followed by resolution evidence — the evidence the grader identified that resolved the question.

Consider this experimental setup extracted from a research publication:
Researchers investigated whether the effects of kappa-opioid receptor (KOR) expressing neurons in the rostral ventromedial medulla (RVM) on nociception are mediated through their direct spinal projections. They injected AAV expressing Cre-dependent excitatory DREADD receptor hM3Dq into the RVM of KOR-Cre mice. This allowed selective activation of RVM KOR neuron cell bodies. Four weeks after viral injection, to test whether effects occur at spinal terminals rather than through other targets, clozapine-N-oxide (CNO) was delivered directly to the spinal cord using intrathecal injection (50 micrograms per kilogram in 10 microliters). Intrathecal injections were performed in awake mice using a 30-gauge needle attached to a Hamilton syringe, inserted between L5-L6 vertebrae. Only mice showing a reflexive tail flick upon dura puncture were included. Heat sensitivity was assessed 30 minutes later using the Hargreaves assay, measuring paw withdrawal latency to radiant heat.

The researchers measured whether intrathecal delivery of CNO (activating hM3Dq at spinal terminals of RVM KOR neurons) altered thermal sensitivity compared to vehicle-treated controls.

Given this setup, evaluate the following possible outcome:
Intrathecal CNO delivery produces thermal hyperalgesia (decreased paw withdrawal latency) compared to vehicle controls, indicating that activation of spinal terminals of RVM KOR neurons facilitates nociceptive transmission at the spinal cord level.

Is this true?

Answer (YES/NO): NO